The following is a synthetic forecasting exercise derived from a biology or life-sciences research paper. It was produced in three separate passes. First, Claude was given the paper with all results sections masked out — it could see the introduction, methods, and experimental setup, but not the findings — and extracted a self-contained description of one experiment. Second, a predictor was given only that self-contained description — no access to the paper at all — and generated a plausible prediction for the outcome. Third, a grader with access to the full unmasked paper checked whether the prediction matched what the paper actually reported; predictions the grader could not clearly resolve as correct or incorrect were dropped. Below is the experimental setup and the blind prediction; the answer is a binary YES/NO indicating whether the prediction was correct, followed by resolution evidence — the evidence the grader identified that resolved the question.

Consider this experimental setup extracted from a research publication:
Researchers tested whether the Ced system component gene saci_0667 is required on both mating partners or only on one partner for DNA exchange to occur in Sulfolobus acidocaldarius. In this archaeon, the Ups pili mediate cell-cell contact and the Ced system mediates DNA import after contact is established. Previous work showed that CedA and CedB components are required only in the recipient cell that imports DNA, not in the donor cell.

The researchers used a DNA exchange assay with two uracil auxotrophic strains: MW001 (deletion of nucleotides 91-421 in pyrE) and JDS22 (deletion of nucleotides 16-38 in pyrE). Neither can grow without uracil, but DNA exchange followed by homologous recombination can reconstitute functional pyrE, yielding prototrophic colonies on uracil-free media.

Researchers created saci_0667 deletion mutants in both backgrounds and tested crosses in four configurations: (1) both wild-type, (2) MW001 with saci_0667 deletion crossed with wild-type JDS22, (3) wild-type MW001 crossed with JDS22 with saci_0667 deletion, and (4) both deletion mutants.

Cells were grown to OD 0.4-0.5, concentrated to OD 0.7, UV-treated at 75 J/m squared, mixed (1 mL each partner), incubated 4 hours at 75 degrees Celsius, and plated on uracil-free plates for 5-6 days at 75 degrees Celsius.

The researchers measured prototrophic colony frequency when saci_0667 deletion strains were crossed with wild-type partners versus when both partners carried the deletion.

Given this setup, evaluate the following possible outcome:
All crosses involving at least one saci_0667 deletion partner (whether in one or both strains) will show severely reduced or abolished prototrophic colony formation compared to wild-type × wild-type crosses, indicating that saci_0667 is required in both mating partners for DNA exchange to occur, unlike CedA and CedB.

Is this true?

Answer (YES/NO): NO